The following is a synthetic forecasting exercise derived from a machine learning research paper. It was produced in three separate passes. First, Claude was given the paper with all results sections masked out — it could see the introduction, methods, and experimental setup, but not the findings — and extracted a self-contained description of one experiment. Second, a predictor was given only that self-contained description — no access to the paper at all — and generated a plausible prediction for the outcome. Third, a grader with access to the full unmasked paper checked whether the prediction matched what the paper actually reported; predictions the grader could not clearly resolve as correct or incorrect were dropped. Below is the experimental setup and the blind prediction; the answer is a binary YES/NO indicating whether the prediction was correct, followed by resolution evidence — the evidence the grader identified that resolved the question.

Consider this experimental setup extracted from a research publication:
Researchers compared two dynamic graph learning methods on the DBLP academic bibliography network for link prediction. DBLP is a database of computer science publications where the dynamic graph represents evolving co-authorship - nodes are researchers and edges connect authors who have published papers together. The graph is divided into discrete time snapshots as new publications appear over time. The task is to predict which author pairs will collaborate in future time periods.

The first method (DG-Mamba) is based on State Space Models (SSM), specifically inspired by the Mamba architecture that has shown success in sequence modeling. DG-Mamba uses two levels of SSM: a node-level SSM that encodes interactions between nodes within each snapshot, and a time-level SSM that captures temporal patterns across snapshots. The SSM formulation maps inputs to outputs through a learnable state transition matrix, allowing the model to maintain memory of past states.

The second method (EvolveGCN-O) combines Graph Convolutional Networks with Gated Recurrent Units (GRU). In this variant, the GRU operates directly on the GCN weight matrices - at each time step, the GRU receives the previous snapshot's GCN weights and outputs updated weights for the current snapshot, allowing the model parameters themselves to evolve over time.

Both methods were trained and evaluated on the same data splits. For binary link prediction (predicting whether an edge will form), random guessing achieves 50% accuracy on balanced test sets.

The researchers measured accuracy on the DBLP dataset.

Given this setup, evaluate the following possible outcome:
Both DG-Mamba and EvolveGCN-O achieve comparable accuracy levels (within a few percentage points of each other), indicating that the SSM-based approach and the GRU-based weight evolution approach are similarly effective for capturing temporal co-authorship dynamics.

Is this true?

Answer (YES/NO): NO